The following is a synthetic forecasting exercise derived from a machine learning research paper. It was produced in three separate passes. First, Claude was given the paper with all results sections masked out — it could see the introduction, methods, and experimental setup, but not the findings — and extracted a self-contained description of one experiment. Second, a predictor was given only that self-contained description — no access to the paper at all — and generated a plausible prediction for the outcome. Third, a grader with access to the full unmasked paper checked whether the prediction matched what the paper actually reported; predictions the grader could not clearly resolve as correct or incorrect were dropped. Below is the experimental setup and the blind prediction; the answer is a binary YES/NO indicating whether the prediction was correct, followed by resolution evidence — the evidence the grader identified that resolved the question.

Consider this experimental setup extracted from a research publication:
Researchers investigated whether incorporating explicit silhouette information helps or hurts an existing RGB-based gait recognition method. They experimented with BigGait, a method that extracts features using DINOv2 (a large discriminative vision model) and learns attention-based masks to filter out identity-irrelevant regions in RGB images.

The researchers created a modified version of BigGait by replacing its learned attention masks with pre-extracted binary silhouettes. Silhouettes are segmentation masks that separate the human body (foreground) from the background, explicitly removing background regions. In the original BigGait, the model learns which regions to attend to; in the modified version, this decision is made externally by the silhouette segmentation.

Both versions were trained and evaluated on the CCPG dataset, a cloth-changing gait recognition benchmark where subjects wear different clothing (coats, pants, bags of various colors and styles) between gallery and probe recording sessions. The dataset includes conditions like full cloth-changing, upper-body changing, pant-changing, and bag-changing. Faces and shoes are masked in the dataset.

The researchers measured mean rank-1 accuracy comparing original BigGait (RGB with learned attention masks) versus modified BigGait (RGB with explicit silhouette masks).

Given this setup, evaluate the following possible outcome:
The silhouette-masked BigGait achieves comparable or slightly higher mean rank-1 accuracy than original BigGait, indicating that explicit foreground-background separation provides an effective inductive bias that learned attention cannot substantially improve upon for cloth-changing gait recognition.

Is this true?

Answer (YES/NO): NO